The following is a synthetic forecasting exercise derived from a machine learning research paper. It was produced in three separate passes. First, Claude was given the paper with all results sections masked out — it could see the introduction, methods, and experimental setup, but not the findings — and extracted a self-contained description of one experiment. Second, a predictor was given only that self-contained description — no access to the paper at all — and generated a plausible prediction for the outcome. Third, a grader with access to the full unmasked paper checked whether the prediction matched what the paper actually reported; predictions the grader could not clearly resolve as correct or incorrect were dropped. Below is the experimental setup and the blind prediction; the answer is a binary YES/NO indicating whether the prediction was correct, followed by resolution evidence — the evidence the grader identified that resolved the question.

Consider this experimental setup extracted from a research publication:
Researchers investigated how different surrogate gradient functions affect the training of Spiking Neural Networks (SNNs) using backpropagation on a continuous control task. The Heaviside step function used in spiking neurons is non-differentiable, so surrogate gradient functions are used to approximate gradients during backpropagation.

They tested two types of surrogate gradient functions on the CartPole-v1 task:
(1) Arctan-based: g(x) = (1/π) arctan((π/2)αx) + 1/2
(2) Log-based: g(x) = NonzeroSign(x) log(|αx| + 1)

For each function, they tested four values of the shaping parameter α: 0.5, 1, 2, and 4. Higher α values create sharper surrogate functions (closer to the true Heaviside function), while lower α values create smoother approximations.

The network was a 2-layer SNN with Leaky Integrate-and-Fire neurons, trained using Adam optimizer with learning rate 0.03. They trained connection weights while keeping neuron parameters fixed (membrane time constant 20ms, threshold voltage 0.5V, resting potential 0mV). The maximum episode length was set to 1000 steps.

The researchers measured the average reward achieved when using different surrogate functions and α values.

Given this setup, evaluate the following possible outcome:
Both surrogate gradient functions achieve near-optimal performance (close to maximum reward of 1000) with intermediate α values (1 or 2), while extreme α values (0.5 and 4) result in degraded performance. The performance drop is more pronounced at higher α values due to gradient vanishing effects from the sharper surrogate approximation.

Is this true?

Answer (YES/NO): NO